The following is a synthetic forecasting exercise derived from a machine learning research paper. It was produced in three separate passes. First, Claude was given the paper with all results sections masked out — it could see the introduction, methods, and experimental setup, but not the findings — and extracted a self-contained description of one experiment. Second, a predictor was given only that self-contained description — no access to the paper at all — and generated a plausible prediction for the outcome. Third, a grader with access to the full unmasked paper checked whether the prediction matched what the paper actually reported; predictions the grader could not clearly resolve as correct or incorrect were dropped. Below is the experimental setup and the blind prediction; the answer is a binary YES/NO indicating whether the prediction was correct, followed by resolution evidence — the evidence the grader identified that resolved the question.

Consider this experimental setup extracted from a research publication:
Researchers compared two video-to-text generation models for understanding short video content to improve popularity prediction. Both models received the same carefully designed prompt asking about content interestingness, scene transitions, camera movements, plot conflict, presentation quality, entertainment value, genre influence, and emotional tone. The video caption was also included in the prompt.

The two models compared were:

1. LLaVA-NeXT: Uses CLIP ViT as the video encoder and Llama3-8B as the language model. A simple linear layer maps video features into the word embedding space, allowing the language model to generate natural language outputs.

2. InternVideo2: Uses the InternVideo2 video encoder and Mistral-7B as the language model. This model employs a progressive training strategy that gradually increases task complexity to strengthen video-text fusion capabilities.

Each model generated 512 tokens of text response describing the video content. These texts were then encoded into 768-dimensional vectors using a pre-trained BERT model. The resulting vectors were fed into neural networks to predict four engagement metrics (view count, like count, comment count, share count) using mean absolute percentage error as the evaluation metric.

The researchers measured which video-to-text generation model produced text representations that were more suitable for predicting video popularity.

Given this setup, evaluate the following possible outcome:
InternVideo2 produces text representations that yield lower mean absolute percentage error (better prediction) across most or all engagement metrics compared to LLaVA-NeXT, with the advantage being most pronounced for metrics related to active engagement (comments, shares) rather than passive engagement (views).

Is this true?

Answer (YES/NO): NO